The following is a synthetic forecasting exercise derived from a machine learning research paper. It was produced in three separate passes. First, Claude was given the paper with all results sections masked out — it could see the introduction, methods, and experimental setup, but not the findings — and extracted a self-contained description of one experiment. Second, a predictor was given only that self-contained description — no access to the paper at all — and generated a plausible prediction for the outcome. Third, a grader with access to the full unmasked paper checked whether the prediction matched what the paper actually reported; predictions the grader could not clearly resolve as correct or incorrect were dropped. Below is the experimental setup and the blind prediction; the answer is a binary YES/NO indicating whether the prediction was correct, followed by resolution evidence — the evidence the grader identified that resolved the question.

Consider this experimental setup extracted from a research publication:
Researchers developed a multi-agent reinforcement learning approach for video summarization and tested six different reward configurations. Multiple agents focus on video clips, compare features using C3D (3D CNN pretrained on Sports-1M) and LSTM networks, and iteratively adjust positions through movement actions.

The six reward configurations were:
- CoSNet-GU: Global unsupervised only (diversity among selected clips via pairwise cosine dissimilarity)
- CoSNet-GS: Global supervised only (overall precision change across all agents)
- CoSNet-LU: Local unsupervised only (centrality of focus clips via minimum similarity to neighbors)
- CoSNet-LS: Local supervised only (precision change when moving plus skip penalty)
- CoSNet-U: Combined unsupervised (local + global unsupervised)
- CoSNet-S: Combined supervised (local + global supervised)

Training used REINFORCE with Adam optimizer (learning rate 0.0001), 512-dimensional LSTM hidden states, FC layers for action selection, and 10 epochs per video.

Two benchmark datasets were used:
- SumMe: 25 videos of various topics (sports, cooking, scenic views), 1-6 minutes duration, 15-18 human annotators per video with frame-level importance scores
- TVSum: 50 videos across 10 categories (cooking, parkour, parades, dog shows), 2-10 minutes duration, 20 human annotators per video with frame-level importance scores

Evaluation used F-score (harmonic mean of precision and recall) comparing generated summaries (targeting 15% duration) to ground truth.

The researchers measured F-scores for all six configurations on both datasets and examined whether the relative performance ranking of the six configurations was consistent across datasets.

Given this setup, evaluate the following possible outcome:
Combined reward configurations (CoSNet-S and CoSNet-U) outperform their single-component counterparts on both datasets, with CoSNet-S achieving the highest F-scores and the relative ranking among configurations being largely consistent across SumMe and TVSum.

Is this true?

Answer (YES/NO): YES